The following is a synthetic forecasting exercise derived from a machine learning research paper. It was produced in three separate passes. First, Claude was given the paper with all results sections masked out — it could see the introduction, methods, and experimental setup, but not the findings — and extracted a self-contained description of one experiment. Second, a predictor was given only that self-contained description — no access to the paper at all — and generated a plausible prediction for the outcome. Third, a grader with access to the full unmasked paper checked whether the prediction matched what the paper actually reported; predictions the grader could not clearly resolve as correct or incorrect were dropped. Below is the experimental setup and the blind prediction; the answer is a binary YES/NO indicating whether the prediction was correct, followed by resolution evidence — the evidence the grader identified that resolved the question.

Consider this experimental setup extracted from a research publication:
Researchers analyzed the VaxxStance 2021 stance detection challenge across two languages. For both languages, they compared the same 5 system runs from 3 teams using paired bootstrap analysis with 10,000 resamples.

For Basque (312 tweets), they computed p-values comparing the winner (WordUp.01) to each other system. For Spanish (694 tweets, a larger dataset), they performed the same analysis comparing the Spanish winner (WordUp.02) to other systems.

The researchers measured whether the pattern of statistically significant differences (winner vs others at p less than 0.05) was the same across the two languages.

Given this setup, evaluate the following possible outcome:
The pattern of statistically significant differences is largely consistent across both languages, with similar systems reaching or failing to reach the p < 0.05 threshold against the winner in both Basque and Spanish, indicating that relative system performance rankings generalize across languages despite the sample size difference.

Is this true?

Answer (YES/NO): NO